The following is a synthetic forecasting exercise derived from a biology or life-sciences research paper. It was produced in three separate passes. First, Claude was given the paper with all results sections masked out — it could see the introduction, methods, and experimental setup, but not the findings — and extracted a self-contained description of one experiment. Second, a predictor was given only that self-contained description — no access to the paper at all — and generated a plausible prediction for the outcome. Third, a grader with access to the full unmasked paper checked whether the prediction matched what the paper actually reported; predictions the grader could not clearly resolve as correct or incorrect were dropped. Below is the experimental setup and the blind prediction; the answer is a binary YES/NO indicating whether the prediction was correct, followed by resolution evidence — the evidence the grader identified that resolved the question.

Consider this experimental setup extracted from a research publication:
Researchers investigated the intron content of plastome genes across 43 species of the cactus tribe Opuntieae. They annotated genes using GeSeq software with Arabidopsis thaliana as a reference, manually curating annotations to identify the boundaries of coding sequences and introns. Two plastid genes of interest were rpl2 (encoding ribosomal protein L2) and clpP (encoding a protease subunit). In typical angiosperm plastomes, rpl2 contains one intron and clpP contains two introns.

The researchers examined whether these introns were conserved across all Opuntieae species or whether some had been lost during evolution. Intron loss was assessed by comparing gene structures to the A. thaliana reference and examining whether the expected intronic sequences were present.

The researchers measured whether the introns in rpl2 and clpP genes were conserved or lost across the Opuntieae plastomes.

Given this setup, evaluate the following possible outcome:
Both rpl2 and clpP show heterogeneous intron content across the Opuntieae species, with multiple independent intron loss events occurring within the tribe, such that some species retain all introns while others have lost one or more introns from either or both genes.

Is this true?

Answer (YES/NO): NO